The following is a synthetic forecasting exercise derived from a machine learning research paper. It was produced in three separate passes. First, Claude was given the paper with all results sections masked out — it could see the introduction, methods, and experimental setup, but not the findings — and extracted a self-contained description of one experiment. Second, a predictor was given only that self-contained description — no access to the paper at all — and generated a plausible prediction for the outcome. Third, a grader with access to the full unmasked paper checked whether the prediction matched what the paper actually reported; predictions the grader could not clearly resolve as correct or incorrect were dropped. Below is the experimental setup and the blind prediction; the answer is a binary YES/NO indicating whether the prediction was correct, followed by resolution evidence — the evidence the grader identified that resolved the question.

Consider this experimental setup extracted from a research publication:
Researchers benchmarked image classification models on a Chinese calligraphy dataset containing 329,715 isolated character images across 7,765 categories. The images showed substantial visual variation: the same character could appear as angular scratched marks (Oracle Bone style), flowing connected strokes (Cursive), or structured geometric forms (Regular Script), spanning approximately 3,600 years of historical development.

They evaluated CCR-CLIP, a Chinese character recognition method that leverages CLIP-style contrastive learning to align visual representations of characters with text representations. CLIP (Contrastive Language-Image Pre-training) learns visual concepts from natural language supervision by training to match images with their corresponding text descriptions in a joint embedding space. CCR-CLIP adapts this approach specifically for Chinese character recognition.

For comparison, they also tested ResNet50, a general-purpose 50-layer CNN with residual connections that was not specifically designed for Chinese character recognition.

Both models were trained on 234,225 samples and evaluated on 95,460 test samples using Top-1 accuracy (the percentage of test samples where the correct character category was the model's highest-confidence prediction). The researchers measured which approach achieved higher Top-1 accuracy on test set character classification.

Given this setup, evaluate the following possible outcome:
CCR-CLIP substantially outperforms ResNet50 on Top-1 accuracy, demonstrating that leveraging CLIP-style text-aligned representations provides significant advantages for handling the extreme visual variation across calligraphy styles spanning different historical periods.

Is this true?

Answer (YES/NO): NO